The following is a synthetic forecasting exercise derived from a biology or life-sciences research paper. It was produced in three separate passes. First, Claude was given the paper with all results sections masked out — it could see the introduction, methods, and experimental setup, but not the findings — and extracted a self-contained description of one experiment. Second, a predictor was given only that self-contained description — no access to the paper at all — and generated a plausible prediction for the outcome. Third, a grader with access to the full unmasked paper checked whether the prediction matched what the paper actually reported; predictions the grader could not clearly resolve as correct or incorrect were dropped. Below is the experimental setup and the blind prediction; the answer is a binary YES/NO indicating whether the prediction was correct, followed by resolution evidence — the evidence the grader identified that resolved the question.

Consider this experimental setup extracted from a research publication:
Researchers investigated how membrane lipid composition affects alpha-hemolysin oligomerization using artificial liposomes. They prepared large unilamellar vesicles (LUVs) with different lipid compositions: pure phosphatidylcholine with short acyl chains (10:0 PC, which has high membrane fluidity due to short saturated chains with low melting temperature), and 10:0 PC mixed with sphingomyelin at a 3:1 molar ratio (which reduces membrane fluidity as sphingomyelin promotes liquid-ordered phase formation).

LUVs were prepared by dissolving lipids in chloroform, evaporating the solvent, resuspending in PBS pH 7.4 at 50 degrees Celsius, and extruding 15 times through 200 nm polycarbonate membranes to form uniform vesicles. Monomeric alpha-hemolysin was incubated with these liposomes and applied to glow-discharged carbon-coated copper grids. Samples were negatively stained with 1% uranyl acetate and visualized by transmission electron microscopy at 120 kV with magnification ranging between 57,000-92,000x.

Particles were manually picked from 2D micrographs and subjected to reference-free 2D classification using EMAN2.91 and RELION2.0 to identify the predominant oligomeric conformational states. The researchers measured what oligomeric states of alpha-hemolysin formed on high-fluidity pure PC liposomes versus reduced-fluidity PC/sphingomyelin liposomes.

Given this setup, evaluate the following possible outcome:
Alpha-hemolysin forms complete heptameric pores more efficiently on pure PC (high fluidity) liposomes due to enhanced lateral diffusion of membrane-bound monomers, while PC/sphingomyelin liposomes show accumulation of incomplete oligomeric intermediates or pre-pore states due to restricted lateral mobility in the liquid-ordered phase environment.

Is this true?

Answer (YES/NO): NO